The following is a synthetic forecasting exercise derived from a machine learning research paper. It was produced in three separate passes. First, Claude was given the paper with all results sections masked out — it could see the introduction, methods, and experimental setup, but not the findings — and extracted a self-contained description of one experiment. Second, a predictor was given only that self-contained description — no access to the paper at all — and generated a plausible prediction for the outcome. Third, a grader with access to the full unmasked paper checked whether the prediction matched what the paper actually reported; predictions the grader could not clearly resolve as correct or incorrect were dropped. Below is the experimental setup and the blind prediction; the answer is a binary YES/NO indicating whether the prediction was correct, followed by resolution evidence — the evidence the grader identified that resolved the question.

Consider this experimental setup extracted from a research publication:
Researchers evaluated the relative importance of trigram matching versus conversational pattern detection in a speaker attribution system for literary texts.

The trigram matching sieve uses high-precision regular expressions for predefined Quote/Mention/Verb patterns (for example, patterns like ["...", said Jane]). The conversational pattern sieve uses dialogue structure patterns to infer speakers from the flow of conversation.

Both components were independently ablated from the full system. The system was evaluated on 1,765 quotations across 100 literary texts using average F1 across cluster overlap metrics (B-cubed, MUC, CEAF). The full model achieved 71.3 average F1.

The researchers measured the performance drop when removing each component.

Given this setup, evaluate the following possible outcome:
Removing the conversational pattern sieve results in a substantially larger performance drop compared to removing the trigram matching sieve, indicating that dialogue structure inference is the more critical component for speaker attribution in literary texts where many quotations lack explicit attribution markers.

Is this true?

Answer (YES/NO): YES